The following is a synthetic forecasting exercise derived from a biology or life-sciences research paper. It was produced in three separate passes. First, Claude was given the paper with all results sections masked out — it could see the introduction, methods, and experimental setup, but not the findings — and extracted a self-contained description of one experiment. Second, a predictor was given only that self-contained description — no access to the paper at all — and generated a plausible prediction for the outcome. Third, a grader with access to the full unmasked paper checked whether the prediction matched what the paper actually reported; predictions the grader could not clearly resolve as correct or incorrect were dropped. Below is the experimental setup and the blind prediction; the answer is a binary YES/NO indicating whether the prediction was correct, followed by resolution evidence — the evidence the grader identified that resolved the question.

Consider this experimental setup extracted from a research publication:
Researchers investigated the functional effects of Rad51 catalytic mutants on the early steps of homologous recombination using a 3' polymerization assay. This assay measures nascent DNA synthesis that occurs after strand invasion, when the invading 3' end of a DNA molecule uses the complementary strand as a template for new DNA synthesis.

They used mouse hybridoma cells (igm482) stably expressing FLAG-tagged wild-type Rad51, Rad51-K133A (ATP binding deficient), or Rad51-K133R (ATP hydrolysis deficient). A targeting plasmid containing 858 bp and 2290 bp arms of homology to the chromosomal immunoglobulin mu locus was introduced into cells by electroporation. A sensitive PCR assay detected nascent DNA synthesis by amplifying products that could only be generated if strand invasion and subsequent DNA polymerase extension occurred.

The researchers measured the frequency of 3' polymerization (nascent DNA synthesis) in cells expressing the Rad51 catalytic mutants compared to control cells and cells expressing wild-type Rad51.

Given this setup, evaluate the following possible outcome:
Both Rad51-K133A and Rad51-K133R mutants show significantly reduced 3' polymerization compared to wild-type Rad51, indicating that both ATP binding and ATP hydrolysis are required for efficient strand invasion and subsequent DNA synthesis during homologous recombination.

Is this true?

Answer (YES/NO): YES